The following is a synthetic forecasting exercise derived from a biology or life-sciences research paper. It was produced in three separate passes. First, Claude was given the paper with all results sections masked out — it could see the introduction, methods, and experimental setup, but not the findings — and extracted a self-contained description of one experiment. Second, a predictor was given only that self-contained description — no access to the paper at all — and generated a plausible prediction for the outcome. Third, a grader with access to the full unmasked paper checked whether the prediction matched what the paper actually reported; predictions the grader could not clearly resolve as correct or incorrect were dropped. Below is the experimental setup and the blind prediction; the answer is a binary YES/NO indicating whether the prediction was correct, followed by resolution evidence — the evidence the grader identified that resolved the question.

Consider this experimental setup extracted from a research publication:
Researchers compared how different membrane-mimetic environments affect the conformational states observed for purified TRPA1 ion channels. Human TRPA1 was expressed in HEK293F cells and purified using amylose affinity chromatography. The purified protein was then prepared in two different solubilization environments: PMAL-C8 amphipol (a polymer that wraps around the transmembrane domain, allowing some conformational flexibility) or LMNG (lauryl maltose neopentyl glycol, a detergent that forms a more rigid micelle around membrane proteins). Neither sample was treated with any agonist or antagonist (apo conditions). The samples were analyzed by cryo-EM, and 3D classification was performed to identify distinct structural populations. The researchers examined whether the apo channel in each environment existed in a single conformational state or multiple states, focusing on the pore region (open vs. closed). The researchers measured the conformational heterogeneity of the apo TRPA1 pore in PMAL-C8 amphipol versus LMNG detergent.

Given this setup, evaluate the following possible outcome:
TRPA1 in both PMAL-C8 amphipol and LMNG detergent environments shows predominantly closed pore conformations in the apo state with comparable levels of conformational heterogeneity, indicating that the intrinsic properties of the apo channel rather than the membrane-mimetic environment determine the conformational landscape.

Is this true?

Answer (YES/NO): NO